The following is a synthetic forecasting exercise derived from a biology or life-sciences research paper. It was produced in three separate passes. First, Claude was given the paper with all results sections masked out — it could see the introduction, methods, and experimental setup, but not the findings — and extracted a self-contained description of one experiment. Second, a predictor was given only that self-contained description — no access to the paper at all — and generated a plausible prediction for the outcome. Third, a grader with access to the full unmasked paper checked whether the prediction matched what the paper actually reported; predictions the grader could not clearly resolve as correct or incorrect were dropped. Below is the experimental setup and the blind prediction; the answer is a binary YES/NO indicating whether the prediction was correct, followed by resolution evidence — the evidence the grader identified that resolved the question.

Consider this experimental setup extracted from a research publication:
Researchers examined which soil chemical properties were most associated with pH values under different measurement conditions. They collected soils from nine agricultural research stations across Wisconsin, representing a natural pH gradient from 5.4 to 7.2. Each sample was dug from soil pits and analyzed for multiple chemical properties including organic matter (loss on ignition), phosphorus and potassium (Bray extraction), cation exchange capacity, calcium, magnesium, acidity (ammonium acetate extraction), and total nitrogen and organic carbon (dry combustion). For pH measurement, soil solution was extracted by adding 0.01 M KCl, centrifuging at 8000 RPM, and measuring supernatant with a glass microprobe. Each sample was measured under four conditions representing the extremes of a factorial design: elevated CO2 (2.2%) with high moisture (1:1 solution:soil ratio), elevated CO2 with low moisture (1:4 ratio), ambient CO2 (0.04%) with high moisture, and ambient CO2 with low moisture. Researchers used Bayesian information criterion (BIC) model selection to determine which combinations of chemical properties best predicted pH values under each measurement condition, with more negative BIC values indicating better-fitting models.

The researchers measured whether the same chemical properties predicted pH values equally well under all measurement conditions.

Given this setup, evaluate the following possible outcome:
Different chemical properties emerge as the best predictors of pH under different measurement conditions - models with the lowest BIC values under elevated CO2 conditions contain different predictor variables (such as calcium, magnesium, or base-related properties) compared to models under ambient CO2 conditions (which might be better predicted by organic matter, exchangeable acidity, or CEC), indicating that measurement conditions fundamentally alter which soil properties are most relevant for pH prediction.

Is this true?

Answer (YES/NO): NO